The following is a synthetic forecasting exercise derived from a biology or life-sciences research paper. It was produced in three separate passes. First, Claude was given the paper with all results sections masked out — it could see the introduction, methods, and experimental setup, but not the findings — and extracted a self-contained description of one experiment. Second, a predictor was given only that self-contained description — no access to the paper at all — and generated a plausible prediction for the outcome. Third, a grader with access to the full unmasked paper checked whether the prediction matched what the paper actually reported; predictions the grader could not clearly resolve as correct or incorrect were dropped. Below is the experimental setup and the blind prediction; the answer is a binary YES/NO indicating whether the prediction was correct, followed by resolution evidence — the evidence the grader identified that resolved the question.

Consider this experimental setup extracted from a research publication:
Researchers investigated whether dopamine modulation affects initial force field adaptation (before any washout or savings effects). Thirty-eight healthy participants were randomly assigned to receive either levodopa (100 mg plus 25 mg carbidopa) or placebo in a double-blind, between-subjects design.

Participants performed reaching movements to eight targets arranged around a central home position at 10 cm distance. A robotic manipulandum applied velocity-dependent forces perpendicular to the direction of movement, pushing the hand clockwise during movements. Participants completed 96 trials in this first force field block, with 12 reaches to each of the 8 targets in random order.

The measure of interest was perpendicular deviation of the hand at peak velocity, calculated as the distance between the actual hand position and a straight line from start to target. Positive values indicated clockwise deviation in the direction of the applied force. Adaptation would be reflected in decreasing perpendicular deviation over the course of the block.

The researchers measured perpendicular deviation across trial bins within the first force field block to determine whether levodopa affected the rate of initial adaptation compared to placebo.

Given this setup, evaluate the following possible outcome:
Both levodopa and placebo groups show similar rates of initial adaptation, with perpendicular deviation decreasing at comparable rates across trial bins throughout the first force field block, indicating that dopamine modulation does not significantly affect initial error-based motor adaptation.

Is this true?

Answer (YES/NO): YES